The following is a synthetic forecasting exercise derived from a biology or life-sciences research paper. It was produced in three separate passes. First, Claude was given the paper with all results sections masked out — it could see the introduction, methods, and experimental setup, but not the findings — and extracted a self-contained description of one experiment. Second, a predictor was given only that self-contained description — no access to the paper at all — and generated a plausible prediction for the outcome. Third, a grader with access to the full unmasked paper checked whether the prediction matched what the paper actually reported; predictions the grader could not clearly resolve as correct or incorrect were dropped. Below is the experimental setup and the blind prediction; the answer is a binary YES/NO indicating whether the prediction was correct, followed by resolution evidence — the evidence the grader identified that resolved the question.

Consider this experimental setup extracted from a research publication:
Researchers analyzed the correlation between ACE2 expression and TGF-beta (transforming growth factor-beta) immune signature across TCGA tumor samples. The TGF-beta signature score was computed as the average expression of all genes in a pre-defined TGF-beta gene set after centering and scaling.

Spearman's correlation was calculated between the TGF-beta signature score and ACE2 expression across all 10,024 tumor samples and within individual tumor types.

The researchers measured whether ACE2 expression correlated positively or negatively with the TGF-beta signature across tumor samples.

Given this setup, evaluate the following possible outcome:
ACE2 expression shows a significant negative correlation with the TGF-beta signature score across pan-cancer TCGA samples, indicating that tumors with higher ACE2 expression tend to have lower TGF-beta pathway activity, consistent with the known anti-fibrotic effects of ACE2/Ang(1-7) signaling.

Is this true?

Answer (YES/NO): YES